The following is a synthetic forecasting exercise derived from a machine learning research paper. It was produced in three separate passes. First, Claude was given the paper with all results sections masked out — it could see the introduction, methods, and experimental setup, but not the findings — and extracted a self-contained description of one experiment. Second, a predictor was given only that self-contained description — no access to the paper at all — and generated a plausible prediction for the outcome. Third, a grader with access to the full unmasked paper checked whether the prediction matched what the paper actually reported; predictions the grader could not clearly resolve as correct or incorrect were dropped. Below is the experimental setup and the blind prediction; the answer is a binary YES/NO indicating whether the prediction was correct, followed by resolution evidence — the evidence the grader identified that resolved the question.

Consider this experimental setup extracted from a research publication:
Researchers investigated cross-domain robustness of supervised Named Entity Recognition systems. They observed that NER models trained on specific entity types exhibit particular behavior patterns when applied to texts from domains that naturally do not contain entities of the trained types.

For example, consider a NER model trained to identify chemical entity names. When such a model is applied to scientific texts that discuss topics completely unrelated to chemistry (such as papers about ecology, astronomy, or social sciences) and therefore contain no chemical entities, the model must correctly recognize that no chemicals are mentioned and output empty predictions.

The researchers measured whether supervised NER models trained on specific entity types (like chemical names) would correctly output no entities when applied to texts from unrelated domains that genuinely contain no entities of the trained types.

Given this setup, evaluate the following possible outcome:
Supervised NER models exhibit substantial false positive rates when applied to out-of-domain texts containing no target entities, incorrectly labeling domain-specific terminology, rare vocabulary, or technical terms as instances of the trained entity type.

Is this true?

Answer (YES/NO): YES